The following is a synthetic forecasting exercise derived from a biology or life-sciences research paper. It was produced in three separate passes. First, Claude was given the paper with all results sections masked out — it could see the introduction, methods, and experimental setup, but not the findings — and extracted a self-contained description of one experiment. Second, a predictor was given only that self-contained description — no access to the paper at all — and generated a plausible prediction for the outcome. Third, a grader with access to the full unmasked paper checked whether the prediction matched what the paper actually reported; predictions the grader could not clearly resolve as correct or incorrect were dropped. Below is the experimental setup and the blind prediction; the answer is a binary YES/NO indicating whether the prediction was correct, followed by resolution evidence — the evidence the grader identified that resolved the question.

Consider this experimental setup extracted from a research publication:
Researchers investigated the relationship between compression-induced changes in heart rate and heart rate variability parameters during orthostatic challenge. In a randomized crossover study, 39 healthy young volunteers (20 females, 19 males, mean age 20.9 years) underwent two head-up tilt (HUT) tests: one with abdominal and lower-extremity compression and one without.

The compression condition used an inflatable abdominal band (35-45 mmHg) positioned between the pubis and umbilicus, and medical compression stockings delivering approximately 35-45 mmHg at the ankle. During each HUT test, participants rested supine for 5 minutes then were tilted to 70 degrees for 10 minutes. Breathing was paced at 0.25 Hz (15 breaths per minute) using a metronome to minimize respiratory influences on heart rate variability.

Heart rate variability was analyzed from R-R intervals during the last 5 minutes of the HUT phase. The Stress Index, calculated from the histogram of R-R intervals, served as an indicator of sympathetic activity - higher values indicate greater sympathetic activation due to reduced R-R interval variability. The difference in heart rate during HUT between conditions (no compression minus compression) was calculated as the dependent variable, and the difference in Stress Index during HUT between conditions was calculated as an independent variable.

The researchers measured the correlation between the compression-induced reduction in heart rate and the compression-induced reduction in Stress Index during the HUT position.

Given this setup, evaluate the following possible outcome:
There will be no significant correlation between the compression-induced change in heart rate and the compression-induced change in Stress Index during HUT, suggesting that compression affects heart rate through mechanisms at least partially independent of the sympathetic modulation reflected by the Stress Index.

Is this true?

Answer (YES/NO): NO